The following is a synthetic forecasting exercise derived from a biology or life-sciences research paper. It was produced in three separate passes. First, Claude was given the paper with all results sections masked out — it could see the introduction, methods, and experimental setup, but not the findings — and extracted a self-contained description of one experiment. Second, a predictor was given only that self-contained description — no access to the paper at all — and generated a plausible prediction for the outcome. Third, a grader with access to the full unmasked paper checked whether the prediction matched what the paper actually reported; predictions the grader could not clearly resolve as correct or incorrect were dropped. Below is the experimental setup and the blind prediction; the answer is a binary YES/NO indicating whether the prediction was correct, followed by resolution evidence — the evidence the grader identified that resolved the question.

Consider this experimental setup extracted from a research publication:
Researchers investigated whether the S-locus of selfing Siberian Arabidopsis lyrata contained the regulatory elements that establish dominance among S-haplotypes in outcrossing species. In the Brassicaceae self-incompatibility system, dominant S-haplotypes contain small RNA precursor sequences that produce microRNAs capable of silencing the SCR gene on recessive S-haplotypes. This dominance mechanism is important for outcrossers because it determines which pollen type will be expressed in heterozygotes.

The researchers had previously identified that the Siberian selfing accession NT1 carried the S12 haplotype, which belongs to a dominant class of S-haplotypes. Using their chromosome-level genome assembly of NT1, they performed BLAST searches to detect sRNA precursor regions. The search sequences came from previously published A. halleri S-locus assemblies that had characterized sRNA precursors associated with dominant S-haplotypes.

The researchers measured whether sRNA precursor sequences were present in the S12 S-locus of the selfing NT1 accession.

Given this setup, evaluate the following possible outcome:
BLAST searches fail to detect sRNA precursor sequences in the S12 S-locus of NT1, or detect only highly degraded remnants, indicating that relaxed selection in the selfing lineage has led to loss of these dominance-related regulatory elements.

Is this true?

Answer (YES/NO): NO